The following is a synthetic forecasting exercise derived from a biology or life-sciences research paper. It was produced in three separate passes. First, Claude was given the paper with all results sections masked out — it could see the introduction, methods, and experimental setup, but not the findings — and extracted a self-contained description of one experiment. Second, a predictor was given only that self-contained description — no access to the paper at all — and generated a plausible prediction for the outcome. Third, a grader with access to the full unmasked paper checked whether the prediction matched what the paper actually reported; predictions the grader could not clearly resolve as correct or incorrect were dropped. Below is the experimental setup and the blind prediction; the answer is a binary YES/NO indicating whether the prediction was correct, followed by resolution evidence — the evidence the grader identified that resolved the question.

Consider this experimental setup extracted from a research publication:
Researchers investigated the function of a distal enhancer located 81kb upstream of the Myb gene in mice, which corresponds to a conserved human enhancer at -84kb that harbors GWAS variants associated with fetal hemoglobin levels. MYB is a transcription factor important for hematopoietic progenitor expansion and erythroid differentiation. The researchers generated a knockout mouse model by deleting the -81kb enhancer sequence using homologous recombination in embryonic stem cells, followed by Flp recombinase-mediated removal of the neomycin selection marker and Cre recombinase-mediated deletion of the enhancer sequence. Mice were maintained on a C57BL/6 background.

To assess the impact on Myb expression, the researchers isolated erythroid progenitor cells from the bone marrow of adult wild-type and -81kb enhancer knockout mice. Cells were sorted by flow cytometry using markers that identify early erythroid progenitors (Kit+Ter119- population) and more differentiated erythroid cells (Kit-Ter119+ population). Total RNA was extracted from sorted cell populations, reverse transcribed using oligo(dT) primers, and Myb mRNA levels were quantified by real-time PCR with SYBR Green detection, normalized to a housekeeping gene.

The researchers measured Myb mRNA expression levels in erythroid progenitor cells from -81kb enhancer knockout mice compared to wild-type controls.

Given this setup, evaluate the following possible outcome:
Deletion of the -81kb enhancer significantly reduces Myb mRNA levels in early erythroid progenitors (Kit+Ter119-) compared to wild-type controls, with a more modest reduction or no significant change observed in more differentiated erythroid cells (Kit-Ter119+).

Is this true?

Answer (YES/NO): NO